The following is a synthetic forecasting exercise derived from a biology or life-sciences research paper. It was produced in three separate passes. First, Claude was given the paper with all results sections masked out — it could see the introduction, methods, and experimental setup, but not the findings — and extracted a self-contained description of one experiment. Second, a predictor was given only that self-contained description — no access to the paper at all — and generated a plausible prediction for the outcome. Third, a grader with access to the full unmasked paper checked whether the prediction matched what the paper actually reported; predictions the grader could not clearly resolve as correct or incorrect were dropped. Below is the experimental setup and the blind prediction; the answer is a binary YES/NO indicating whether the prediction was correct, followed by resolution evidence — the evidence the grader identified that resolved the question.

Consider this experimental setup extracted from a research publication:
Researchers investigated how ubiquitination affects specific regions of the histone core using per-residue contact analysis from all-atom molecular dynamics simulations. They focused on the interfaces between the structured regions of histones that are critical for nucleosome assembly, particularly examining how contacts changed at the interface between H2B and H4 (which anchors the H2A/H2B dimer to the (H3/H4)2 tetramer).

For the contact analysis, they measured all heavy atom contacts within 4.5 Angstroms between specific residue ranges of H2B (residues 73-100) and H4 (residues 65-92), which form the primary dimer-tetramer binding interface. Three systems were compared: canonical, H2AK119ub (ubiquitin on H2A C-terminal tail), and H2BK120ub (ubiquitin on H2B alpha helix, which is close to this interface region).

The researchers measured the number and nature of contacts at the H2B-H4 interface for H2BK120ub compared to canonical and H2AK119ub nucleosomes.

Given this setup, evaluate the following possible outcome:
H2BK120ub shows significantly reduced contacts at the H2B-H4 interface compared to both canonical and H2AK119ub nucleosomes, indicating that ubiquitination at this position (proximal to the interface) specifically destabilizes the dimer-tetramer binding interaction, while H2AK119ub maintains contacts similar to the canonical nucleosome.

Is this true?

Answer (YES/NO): NO